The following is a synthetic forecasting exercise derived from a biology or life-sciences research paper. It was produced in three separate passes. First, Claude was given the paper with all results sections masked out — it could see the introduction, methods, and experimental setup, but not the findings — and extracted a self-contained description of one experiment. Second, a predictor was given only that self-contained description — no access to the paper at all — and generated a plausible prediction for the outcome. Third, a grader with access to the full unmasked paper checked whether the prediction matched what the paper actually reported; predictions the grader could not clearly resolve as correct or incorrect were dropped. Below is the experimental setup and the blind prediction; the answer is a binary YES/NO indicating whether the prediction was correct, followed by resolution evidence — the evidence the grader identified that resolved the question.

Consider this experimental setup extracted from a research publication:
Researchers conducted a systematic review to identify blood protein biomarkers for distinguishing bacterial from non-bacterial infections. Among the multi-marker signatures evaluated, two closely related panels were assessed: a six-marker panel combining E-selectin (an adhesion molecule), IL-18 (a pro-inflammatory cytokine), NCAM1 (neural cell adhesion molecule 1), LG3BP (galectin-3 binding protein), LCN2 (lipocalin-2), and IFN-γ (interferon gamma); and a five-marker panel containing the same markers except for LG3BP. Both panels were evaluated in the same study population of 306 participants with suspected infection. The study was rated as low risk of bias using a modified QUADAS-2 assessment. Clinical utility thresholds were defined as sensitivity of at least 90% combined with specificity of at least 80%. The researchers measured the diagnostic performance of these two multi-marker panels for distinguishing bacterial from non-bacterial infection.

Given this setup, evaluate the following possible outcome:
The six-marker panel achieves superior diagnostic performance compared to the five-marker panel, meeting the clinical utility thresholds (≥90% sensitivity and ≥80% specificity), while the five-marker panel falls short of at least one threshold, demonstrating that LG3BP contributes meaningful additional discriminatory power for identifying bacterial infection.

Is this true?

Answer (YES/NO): NO